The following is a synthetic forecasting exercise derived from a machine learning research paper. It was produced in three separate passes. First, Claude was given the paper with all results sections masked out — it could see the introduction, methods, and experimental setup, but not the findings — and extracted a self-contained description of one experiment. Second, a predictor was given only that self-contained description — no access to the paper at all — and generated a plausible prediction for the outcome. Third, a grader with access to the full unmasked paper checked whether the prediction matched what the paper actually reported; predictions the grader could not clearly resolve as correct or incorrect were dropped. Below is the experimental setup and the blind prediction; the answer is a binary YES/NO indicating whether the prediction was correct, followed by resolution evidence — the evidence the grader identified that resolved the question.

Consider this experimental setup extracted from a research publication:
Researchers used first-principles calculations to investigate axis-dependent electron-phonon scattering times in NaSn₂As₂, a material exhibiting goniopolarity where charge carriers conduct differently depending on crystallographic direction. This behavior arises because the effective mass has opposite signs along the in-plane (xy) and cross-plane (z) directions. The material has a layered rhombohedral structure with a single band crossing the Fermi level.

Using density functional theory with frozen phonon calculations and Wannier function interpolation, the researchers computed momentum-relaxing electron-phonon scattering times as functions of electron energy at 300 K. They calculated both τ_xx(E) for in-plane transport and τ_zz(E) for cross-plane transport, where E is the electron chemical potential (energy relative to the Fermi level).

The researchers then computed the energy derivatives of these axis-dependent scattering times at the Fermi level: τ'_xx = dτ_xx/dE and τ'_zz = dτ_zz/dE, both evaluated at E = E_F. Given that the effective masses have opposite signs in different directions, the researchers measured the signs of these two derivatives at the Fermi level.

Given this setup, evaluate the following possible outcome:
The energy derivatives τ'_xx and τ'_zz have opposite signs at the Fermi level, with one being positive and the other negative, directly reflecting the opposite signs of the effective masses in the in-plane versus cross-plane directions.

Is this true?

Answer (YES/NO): NO